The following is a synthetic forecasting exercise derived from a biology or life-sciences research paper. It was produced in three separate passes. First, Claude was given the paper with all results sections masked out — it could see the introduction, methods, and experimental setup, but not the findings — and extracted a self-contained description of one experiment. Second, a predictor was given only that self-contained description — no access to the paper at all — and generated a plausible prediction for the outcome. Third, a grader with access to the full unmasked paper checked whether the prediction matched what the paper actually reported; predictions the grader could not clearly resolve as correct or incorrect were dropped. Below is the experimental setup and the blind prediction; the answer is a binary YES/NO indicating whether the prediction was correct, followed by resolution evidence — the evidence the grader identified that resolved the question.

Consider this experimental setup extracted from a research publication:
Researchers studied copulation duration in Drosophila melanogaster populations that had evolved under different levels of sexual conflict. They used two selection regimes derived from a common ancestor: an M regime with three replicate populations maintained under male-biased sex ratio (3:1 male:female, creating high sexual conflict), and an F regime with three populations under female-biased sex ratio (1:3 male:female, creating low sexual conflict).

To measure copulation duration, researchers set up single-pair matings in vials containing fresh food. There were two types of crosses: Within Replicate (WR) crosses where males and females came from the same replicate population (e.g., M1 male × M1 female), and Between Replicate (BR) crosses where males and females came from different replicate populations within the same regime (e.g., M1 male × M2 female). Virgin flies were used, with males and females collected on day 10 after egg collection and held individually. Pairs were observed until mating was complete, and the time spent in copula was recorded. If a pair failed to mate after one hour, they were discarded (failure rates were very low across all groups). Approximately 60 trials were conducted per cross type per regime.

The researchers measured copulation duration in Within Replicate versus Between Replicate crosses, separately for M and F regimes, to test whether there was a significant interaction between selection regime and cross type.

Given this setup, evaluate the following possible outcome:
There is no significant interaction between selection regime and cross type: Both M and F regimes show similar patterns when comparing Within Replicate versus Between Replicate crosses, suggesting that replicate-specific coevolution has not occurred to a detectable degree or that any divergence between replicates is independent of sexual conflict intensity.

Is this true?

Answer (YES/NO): NO